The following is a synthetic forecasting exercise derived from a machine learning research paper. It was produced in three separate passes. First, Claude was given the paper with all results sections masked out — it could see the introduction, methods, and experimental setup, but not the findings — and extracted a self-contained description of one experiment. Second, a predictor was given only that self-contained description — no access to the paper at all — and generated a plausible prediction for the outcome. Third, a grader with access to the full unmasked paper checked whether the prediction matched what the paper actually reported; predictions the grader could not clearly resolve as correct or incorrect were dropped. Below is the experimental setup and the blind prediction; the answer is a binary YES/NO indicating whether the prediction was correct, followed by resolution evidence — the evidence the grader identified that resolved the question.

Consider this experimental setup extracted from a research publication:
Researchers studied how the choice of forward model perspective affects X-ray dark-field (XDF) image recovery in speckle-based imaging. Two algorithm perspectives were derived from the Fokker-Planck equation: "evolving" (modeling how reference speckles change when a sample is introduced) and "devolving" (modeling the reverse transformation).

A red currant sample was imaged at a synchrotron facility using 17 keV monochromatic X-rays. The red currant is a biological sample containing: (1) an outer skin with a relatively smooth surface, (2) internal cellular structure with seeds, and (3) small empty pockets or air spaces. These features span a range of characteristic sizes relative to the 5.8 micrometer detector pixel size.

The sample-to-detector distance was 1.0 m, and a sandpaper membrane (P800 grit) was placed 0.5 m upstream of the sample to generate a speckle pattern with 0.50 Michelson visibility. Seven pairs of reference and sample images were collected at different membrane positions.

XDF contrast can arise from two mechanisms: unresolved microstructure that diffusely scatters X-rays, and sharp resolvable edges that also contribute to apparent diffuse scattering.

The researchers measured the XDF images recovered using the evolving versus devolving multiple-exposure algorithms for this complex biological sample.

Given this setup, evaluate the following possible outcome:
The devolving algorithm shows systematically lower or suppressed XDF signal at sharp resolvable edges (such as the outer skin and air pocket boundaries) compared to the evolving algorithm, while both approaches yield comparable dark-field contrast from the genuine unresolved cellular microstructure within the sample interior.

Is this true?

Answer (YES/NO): NO